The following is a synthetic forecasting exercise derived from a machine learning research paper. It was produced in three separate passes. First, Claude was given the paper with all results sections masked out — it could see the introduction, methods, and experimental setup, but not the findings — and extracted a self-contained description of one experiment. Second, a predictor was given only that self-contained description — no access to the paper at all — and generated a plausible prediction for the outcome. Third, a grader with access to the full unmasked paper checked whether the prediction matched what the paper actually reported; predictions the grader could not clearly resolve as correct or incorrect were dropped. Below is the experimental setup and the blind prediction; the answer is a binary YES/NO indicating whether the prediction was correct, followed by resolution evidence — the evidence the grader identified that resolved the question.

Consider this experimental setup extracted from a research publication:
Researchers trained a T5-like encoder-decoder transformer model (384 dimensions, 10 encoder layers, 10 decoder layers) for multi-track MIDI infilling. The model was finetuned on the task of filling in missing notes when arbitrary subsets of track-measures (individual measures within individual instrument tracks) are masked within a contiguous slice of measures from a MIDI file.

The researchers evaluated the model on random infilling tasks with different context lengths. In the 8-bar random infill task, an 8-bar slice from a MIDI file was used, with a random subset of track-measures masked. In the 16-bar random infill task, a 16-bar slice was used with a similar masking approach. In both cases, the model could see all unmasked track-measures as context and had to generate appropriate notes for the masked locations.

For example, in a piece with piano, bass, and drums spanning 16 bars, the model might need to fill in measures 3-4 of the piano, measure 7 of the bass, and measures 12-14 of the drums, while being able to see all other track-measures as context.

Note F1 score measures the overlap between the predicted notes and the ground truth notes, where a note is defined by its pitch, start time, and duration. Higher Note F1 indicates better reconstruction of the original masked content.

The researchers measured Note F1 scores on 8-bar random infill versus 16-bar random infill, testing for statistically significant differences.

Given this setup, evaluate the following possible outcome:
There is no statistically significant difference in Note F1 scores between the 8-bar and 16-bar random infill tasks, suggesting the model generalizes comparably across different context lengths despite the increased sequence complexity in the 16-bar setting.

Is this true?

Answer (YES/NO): NO